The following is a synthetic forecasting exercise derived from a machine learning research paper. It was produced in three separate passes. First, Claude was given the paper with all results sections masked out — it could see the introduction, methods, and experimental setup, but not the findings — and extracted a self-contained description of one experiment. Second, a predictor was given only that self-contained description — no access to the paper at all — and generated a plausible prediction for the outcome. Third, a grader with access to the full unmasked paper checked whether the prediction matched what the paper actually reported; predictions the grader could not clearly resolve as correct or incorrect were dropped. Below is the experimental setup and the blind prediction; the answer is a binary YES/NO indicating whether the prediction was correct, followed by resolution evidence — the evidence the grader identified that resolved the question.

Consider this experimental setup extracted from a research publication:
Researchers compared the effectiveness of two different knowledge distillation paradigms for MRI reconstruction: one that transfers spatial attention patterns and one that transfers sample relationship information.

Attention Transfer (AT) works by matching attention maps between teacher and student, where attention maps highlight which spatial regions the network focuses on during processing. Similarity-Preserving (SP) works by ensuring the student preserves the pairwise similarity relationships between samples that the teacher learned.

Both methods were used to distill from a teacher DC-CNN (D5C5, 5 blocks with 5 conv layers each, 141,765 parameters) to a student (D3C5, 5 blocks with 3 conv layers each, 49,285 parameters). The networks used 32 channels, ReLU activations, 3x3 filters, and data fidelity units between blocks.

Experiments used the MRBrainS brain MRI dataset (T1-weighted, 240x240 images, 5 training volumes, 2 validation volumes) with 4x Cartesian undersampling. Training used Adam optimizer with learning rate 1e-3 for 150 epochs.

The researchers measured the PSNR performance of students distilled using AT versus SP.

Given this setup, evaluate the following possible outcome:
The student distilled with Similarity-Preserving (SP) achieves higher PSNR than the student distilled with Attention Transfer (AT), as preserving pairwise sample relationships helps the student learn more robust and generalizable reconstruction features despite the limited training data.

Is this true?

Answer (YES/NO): NO